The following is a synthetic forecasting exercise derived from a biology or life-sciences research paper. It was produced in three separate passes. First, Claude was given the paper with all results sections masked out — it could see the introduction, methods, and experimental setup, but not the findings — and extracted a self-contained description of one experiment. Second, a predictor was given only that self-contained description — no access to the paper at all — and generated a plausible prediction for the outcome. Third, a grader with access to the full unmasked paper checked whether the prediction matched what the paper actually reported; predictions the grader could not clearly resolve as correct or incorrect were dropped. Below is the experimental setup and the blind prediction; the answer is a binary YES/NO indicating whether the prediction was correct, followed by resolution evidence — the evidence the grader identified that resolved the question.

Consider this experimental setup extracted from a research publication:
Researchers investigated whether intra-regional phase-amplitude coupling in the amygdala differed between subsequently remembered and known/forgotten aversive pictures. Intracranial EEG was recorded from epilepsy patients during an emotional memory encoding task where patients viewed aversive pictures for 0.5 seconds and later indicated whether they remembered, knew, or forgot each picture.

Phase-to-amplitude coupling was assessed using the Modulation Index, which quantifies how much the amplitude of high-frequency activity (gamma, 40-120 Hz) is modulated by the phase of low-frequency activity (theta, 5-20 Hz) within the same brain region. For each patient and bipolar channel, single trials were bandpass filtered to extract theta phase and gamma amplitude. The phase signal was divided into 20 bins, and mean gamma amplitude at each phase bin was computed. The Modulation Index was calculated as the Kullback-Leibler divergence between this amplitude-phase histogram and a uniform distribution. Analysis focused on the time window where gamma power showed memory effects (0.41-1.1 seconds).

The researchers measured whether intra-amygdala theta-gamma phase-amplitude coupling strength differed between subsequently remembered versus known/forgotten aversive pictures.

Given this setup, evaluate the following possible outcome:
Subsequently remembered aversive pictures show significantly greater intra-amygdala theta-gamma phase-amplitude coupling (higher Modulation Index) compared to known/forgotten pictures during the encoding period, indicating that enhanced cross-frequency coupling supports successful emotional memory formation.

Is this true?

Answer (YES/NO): NO